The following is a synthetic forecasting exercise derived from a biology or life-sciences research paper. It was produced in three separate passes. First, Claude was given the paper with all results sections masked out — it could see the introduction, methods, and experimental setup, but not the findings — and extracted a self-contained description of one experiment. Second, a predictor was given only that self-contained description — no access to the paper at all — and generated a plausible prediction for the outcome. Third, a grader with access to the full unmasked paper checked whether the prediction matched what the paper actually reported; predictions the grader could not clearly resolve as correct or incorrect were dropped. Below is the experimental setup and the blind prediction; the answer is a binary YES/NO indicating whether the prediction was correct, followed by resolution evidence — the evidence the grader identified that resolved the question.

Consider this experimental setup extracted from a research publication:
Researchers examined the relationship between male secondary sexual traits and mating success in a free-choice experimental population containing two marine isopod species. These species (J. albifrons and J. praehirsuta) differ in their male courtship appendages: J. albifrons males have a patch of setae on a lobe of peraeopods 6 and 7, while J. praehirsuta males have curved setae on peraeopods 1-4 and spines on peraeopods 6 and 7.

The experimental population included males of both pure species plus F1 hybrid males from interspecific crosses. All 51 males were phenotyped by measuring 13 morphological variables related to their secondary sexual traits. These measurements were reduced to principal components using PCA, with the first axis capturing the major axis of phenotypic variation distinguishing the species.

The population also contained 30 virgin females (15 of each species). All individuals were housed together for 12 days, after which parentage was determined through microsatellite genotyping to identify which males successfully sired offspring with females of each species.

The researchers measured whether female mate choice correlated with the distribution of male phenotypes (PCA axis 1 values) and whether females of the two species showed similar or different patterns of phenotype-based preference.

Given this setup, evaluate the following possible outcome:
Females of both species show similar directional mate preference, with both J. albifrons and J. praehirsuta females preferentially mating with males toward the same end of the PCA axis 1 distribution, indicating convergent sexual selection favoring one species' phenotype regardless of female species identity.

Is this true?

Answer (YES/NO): NO